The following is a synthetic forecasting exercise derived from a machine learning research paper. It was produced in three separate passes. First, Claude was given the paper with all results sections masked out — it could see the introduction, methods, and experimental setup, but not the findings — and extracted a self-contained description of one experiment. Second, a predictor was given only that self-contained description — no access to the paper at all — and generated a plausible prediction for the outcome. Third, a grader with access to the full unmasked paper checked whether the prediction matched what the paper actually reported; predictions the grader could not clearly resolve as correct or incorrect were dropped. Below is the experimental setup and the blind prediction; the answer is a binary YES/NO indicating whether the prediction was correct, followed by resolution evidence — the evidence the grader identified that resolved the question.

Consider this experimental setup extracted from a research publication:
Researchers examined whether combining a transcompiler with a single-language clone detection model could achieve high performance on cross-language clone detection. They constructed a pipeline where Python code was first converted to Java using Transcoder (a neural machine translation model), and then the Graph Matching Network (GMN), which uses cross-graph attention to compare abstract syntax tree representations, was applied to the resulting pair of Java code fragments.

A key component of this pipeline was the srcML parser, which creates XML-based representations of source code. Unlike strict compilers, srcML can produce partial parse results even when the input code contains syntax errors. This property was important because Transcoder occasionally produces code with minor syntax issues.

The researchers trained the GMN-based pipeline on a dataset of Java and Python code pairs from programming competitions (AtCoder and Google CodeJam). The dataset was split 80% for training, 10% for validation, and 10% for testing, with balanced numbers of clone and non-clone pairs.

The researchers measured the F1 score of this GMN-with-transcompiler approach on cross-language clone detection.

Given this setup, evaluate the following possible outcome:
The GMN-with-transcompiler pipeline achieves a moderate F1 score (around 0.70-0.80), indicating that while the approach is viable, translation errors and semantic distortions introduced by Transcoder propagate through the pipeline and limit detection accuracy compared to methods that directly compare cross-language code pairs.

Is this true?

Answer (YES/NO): NO